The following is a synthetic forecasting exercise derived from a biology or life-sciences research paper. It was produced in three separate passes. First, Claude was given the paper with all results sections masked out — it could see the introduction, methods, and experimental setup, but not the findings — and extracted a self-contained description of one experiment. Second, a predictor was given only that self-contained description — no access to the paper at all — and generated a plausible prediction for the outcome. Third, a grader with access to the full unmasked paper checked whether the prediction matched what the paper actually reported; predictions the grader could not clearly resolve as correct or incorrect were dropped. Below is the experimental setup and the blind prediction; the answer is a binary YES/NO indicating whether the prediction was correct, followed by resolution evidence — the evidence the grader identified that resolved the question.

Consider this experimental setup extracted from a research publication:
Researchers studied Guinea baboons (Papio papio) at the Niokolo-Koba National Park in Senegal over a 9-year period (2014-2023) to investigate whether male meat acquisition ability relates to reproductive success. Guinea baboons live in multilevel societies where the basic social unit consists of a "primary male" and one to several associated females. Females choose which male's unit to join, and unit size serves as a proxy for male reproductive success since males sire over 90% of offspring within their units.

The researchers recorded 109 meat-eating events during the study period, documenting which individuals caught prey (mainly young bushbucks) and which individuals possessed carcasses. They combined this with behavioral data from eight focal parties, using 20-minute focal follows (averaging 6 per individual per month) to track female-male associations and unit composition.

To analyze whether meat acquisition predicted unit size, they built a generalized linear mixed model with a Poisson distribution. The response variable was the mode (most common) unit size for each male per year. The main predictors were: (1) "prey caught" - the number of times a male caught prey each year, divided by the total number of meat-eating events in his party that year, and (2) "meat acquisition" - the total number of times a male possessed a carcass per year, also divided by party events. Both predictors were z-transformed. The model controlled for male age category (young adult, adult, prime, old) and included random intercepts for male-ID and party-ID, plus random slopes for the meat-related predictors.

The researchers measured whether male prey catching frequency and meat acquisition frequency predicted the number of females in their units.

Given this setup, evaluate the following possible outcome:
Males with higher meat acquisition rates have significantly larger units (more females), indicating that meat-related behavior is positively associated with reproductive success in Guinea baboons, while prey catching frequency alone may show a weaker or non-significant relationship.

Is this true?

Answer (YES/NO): NO